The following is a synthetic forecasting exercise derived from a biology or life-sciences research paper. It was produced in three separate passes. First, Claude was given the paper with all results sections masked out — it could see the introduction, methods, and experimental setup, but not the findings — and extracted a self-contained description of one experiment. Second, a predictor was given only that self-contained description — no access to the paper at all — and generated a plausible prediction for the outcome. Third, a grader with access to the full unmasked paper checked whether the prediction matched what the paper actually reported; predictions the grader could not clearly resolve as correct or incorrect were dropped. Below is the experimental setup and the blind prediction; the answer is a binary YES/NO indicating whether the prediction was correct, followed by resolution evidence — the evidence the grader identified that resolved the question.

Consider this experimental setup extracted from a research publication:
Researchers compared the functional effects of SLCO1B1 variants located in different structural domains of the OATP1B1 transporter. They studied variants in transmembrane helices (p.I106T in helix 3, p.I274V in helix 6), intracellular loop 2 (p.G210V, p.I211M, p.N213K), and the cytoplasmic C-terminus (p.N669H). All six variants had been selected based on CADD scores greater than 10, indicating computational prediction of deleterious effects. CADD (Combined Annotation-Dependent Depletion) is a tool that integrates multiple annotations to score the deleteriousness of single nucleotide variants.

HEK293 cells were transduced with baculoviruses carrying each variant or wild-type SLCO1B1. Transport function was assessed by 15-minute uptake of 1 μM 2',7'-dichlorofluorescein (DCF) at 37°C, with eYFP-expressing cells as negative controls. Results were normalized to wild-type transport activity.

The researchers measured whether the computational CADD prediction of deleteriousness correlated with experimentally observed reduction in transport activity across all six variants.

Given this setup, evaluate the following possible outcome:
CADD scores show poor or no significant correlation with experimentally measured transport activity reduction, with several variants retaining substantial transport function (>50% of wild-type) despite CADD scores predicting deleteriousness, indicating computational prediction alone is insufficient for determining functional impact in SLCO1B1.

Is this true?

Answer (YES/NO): YES